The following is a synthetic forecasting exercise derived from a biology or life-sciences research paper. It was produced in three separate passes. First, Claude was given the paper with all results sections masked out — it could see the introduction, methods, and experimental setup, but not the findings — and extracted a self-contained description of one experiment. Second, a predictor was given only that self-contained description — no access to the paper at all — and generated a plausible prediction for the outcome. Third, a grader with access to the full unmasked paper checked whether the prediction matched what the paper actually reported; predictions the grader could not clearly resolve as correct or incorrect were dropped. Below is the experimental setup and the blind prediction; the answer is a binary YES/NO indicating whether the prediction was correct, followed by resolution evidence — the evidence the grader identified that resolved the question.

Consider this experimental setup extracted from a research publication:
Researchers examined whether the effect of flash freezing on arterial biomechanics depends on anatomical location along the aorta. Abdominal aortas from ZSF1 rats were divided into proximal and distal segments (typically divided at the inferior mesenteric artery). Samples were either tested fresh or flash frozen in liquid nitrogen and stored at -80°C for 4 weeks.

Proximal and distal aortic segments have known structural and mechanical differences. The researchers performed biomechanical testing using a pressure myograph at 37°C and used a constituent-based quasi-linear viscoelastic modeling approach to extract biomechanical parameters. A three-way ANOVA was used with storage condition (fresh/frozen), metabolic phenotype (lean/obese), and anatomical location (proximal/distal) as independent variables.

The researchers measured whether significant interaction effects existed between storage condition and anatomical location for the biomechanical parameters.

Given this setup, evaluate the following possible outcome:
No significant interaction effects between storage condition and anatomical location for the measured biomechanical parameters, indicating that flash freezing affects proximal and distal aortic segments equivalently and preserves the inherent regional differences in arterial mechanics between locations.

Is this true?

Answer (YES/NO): YES